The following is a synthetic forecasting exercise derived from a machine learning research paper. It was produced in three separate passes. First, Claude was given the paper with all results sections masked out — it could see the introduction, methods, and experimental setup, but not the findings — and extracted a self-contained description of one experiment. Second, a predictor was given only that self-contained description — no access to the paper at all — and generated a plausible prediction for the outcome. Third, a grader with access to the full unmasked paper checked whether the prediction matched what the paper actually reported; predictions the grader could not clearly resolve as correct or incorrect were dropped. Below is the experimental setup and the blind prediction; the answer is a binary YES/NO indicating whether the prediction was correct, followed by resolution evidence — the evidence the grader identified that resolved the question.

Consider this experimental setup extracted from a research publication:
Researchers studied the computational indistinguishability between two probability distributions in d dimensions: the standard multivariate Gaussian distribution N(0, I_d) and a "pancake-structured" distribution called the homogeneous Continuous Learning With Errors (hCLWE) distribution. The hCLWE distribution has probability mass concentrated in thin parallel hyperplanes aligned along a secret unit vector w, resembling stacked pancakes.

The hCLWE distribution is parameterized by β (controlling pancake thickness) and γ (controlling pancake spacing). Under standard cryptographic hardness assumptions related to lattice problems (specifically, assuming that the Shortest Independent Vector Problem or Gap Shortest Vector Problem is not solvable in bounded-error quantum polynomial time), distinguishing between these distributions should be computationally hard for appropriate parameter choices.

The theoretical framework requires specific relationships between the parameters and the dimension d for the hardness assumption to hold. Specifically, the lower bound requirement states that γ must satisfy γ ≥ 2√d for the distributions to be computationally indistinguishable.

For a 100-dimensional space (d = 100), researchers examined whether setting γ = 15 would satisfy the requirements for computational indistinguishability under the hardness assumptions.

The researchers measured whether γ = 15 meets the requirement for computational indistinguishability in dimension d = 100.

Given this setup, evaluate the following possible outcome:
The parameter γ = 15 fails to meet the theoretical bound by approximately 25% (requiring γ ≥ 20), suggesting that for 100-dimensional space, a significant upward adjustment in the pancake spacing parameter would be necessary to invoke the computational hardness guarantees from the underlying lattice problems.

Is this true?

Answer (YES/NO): YES